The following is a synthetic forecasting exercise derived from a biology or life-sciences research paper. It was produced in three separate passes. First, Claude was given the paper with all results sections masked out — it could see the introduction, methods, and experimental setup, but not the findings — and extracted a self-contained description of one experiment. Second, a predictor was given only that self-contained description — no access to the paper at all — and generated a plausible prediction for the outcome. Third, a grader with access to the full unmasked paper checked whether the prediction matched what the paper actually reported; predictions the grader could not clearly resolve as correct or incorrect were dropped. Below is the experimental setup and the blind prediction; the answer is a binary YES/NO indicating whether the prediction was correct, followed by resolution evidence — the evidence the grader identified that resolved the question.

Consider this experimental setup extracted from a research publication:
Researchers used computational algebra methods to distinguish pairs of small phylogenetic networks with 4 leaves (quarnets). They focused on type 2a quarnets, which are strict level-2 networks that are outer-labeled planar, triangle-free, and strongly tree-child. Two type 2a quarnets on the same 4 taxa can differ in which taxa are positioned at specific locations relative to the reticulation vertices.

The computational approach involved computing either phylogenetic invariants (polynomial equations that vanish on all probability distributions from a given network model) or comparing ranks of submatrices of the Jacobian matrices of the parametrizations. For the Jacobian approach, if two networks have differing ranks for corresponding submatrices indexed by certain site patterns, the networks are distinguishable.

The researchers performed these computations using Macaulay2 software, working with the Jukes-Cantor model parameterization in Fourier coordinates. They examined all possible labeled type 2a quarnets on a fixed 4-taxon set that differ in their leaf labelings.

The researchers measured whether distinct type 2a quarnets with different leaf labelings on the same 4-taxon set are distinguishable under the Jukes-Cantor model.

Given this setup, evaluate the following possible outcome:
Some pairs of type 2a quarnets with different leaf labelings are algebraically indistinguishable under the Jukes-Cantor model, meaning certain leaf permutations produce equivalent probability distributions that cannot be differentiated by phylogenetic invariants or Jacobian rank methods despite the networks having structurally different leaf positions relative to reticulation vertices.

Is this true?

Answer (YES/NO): NO